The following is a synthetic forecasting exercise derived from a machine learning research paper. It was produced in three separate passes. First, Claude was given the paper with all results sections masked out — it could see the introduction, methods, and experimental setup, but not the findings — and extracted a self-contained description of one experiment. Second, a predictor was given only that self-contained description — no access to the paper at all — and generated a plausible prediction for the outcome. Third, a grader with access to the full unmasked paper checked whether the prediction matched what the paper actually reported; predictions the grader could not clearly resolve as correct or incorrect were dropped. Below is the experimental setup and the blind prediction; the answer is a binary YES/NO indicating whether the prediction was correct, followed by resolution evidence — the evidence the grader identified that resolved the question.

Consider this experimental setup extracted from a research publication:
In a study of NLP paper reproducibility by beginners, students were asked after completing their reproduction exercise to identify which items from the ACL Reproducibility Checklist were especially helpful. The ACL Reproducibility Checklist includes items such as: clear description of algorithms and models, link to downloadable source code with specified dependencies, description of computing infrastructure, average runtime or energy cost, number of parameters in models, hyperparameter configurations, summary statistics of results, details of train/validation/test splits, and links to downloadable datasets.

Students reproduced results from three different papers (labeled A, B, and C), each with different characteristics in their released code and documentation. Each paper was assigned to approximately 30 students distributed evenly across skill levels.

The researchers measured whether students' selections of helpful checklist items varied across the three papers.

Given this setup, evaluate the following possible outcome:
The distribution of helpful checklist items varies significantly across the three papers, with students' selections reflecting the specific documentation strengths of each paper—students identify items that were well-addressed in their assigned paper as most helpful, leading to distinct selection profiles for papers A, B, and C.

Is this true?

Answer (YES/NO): NO